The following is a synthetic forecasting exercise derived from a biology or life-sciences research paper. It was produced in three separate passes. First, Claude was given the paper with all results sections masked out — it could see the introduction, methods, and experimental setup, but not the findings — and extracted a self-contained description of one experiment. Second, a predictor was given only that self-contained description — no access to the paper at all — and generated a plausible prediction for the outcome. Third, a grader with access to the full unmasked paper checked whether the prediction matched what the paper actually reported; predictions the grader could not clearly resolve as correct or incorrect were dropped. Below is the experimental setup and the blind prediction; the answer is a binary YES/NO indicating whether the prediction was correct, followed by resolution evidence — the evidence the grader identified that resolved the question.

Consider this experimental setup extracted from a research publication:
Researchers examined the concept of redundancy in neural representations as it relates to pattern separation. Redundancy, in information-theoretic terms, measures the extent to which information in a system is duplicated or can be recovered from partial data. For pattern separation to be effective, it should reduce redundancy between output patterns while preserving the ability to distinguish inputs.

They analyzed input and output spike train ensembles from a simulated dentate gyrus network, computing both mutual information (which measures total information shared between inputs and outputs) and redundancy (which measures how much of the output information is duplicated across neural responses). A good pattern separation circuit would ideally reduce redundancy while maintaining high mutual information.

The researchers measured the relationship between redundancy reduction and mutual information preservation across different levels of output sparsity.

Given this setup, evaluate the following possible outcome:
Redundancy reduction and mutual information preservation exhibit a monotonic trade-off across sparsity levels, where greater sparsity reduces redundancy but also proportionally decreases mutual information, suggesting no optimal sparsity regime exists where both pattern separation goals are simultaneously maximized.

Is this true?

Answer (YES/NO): NO